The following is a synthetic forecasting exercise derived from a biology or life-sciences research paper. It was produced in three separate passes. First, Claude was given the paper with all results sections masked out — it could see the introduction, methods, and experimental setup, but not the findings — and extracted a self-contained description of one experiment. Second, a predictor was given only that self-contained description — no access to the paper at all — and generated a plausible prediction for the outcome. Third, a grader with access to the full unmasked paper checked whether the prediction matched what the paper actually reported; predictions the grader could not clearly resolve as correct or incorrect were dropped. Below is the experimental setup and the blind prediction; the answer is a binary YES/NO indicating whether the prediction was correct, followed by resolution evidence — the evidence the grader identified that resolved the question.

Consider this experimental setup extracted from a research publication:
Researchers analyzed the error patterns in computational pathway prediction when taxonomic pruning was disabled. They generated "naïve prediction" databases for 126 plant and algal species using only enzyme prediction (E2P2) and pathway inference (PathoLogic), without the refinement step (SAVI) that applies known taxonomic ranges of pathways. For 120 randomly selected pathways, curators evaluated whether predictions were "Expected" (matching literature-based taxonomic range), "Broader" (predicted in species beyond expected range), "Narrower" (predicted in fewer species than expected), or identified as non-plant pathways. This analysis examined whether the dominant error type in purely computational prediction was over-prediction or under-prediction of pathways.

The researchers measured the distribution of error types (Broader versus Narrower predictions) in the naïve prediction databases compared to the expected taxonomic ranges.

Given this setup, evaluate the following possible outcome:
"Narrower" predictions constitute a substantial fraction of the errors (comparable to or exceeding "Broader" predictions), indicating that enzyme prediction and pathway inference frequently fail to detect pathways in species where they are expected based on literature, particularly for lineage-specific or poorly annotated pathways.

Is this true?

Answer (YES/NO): YES